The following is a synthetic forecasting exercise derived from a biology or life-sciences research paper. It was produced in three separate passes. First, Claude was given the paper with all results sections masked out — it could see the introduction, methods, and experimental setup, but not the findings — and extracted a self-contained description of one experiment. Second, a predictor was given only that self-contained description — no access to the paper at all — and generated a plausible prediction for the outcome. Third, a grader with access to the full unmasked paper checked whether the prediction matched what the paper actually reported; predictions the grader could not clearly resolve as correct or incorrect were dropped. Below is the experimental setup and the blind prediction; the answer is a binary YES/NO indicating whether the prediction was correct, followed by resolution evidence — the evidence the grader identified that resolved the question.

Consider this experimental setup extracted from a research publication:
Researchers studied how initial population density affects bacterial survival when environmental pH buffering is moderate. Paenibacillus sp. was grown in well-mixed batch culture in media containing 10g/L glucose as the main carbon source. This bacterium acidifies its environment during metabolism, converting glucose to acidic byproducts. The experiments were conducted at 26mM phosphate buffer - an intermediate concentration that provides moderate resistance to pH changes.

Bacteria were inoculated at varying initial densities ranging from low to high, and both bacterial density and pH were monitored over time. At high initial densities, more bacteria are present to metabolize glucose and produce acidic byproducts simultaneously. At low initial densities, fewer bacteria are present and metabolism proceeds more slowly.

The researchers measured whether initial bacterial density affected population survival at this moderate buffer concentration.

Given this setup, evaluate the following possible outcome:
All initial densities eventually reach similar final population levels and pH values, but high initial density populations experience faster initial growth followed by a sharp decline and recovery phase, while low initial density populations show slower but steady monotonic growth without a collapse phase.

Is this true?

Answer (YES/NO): NO